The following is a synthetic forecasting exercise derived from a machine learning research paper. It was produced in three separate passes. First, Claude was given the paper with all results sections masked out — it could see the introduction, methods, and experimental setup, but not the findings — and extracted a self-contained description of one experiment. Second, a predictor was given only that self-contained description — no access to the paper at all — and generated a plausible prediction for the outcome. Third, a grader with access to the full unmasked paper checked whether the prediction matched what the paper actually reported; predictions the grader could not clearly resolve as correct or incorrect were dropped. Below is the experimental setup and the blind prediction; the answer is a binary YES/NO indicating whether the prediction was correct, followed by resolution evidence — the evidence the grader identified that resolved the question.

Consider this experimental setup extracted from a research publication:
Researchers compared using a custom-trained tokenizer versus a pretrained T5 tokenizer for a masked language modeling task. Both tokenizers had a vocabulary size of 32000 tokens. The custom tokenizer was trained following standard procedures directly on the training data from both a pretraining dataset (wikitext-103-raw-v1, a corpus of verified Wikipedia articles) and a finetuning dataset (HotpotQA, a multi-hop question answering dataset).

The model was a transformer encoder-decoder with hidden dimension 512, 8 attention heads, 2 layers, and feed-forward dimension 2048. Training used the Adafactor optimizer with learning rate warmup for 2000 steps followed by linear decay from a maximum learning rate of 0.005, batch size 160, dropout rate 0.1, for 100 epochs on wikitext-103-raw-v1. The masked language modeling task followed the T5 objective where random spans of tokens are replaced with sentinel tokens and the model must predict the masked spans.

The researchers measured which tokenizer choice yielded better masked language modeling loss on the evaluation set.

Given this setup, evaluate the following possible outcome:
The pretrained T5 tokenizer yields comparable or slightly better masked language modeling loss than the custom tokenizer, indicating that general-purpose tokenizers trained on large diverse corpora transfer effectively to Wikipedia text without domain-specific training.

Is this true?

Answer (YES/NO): NO